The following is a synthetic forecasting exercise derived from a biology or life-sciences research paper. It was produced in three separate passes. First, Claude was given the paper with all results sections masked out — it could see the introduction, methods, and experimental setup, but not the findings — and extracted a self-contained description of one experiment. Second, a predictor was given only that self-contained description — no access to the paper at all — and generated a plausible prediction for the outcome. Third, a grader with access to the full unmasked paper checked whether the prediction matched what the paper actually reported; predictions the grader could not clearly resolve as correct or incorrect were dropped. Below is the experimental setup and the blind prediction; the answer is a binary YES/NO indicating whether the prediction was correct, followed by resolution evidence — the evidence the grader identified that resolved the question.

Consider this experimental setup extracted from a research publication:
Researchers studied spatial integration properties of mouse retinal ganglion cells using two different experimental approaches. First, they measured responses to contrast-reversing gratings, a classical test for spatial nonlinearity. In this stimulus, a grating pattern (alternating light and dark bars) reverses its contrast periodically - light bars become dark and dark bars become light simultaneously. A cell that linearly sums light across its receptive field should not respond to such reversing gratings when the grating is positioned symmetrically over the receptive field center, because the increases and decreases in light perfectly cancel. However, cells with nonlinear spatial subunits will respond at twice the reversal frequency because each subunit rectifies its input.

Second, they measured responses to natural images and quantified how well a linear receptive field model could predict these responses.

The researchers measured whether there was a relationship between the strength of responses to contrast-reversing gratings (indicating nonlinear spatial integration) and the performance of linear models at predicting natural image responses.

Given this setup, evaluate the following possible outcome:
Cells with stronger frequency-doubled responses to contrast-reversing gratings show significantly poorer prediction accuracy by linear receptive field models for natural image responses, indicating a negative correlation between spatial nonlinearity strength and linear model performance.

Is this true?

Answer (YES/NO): YES